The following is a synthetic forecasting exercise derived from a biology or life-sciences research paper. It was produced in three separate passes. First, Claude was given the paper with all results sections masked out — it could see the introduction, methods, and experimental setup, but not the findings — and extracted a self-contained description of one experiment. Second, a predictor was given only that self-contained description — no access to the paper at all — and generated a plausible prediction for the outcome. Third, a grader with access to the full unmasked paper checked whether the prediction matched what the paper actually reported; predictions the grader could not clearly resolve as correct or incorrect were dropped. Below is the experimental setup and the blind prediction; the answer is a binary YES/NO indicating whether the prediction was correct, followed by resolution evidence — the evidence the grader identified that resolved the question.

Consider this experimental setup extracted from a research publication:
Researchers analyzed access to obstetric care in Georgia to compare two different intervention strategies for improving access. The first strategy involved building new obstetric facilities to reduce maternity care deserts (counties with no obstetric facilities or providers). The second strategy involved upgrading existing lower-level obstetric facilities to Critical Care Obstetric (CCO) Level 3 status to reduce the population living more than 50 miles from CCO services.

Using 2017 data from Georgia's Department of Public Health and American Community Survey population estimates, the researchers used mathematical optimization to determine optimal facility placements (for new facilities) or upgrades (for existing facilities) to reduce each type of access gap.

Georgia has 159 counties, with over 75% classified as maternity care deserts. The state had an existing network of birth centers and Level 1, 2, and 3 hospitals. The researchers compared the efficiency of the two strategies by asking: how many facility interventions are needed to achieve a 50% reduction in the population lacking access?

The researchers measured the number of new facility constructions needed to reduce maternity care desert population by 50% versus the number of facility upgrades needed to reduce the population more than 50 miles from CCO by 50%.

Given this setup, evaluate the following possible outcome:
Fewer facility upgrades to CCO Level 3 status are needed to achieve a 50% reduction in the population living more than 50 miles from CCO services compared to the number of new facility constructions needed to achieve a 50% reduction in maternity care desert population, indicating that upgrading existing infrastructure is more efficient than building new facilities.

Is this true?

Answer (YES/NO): YES